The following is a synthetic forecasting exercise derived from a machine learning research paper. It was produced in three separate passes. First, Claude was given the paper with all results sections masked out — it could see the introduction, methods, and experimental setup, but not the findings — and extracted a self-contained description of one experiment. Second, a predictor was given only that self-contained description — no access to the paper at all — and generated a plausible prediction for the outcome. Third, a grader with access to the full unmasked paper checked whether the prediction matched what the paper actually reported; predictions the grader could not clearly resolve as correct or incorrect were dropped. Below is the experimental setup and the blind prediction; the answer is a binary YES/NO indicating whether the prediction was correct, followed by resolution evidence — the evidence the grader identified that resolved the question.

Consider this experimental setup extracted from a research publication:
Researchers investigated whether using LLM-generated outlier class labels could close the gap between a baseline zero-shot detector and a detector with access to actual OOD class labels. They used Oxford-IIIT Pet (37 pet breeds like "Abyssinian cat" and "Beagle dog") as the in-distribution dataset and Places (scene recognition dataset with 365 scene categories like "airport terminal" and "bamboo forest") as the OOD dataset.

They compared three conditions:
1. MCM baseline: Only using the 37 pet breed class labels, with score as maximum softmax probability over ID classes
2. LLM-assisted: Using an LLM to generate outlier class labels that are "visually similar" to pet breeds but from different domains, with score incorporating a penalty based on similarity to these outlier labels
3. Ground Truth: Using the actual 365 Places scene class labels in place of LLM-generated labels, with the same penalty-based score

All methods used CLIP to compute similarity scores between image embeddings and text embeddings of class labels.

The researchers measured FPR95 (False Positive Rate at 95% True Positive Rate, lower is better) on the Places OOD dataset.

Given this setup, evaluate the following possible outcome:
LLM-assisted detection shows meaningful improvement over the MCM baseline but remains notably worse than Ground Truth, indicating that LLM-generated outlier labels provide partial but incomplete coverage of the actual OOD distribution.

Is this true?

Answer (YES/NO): NO